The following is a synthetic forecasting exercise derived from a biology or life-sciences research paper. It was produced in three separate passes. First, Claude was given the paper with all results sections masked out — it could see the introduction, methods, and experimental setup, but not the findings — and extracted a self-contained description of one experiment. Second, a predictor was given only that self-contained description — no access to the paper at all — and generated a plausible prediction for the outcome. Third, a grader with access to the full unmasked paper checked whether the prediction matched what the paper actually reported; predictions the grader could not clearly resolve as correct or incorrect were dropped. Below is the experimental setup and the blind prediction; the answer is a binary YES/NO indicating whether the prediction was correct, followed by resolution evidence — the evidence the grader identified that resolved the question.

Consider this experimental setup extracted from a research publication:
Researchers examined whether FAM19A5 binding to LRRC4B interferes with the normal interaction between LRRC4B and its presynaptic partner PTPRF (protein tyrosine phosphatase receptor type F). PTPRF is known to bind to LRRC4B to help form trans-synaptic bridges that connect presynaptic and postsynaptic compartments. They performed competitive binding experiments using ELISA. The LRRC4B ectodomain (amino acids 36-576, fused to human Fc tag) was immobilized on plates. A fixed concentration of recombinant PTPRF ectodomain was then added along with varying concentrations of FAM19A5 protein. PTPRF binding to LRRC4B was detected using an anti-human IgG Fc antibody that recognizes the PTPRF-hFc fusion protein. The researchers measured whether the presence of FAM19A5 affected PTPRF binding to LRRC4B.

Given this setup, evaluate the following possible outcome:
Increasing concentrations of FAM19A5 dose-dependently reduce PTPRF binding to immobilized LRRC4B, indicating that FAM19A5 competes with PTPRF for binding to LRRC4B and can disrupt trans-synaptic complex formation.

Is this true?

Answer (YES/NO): YES